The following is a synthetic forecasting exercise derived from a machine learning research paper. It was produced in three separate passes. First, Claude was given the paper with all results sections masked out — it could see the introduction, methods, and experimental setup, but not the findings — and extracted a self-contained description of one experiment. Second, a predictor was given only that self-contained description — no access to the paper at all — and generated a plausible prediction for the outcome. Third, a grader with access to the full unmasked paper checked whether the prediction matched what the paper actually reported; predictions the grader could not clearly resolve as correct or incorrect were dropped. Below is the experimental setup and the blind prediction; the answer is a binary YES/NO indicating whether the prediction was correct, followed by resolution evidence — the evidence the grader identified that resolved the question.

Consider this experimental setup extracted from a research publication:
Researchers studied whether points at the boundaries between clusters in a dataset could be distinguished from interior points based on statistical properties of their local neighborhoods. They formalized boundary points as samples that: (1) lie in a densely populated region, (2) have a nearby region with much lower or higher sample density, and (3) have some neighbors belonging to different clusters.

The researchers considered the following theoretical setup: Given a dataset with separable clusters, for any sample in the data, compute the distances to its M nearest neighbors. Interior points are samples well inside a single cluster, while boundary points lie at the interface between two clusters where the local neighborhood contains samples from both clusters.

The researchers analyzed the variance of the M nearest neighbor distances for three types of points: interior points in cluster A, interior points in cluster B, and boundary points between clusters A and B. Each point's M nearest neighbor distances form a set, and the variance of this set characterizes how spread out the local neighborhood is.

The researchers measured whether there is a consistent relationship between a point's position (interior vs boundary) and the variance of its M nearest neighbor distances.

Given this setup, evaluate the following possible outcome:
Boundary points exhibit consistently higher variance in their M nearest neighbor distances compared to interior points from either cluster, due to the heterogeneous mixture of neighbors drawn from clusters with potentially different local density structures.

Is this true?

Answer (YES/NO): NO